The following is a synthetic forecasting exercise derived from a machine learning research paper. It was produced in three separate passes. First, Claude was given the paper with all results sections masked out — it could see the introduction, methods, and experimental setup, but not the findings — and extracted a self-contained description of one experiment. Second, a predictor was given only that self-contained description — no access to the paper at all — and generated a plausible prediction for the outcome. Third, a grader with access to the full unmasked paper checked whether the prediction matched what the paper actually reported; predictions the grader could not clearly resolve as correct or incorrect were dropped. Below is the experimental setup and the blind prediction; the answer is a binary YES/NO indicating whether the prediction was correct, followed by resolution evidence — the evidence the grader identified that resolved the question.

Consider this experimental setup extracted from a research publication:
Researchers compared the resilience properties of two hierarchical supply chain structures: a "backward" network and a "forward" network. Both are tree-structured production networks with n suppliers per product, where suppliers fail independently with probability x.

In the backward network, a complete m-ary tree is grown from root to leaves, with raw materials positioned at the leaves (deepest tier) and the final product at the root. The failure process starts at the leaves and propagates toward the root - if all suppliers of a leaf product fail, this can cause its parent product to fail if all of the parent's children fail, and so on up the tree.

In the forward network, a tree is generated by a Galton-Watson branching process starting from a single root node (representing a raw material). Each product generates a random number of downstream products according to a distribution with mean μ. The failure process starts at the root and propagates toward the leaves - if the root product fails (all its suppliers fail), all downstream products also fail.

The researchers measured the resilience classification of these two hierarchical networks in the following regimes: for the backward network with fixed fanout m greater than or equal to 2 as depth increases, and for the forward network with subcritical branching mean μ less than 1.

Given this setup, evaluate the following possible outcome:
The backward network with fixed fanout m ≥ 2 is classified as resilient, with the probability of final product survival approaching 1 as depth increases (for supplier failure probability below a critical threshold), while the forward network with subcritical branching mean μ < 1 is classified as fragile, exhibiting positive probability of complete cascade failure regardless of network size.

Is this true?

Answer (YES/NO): NO